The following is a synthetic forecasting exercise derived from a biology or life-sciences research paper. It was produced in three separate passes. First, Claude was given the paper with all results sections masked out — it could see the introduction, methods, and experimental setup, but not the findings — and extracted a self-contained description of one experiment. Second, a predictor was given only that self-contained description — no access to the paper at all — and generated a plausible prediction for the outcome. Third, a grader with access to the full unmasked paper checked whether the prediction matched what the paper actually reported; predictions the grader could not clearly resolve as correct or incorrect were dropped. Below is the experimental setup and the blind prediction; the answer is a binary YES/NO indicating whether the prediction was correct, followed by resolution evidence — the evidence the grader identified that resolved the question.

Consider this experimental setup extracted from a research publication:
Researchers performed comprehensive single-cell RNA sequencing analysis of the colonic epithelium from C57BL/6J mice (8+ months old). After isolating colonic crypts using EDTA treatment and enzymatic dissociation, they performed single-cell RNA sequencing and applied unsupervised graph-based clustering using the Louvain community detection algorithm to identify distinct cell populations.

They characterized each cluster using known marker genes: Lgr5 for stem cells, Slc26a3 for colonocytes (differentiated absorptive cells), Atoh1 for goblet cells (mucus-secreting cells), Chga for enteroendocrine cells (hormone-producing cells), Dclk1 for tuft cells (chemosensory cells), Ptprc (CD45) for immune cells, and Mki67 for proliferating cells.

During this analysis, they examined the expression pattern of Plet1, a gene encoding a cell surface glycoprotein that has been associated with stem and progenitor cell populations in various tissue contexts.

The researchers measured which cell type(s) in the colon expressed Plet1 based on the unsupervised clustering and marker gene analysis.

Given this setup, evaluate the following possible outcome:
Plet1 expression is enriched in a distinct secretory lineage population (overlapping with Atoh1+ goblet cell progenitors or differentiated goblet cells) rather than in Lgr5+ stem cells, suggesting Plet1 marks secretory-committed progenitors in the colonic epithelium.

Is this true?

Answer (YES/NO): YES